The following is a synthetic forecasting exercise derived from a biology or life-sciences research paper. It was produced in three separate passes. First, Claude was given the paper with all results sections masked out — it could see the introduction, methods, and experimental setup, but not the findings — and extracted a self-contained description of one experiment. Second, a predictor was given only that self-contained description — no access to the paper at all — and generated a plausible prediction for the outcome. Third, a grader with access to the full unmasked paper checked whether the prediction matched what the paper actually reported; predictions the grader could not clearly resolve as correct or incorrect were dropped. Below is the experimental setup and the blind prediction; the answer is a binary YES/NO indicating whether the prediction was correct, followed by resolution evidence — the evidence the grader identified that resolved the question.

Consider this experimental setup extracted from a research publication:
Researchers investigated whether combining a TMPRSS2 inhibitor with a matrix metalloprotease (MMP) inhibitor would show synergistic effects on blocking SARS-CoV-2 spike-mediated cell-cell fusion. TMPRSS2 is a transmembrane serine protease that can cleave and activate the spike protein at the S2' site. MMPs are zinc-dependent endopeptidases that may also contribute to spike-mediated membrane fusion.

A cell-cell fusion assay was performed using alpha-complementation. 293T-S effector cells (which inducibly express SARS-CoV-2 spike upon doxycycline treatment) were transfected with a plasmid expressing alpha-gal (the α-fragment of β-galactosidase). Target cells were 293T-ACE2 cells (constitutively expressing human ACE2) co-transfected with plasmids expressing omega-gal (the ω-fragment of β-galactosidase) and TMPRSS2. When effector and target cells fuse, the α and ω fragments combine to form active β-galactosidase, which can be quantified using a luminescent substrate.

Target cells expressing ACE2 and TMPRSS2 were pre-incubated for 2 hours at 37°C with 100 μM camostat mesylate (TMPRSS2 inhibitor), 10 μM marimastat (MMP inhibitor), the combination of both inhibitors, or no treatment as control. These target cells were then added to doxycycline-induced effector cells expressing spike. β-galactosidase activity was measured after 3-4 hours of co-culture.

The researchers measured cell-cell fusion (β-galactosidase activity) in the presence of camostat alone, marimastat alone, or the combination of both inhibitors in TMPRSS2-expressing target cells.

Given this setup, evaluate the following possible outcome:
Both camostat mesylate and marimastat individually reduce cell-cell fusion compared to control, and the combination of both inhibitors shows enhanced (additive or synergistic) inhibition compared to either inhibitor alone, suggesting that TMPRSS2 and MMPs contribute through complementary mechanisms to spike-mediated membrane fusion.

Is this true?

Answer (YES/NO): NO